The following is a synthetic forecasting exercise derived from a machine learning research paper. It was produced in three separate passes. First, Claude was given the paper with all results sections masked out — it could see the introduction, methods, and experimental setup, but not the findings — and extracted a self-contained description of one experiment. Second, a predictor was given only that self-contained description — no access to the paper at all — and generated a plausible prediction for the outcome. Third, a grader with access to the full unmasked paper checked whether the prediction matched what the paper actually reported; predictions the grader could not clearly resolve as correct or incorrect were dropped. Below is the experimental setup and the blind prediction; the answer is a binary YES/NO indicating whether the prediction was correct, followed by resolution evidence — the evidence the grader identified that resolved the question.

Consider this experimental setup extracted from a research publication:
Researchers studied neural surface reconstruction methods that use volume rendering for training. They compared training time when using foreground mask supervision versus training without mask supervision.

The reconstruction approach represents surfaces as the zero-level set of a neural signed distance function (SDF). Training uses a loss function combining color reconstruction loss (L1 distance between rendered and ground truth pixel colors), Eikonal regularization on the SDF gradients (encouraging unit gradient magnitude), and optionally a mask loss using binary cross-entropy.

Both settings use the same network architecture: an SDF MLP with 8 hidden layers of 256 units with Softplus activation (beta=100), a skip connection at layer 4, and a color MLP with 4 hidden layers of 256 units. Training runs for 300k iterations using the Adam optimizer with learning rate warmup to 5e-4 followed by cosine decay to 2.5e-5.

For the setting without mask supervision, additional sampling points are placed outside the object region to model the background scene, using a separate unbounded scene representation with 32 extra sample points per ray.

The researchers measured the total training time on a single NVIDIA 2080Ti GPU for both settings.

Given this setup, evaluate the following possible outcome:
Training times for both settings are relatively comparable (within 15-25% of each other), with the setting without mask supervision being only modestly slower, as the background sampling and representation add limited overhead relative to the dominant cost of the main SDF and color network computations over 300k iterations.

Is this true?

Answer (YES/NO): NO